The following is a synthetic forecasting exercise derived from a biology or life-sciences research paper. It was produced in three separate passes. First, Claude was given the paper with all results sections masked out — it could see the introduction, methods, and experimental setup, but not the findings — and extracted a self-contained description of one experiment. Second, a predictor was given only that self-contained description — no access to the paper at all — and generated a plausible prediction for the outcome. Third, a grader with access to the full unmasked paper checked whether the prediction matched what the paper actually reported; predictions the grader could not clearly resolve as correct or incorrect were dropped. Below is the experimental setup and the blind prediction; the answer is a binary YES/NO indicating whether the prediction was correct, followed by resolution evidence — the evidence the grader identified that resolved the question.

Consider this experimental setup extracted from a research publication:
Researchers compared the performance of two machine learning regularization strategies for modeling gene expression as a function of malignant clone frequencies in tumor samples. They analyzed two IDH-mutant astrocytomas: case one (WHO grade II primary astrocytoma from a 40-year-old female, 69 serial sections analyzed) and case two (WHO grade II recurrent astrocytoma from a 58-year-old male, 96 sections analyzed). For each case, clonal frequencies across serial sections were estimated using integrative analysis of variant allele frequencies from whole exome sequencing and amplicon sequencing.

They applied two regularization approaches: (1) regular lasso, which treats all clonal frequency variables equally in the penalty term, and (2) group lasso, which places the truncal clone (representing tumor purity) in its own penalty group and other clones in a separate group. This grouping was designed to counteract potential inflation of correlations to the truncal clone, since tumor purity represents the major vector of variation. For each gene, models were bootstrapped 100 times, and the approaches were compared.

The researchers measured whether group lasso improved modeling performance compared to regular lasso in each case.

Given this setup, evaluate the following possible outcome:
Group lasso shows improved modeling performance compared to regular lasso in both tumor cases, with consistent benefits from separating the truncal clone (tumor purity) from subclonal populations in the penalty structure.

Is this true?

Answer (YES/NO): NO